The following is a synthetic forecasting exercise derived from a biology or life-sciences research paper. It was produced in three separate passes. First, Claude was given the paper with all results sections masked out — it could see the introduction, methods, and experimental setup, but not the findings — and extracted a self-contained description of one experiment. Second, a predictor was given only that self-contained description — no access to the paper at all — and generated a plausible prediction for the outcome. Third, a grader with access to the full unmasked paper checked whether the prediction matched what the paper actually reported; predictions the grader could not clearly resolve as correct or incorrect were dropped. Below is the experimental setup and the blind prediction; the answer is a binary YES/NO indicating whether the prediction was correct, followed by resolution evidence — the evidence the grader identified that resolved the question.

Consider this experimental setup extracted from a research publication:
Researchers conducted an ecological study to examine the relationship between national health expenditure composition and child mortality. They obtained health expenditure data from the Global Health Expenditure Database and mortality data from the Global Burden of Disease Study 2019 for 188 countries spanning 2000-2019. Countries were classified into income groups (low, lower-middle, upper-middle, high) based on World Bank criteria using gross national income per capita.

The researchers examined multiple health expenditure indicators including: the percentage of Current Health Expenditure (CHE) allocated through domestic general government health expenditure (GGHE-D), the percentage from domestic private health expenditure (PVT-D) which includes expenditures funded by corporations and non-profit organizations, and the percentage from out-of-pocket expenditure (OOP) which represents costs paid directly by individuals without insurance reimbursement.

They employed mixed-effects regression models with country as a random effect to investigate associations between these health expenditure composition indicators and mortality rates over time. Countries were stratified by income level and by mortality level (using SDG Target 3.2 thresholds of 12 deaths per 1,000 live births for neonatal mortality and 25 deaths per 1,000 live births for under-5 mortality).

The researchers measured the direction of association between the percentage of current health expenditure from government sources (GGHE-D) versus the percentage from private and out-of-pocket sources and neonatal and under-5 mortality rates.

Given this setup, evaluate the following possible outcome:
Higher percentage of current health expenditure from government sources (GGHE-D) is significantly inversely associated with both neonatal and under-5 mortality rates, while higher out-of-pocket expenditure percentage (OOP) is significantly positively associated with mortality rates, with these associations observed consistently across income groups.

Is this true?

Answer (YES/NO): NO